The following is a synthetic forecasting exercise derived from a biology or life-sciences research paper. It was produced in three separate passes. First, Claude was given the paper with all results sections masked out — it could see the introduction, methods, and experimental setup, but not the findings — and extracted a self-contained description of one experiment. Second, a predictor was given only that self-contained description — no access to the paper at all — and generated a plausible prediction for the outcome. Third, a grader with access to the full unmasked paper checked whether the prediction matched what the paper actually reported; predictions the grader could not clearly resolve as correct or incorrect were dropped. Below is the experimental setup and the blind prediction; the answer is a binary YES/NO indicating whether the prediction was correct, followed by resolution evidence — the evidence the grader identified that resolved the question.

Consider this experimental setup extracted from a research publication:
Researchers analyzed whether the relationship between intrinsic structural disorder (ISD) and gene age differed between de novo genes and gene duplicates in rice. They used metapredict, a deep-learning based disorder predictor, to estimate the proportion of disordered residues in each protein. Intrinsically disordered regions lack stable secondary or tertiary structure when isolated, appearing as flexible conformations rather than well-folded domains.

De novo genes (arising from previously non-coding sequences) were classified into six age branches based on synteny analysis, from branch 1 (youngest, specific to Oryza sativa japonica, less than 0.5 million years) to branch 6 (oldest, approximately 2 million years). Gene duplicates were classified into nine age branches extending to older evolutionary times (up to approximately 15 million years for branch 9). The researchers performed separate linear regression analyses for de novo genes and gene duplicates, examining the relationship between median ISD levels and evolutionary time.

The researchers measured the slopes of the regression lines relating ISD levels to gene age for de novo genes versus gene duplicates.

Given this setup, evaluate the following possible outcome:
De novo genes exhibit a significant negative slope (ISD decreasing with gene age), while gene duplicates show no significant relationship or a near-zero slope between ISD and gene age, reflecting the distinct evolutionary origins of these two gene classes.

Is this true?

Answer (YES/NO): NO